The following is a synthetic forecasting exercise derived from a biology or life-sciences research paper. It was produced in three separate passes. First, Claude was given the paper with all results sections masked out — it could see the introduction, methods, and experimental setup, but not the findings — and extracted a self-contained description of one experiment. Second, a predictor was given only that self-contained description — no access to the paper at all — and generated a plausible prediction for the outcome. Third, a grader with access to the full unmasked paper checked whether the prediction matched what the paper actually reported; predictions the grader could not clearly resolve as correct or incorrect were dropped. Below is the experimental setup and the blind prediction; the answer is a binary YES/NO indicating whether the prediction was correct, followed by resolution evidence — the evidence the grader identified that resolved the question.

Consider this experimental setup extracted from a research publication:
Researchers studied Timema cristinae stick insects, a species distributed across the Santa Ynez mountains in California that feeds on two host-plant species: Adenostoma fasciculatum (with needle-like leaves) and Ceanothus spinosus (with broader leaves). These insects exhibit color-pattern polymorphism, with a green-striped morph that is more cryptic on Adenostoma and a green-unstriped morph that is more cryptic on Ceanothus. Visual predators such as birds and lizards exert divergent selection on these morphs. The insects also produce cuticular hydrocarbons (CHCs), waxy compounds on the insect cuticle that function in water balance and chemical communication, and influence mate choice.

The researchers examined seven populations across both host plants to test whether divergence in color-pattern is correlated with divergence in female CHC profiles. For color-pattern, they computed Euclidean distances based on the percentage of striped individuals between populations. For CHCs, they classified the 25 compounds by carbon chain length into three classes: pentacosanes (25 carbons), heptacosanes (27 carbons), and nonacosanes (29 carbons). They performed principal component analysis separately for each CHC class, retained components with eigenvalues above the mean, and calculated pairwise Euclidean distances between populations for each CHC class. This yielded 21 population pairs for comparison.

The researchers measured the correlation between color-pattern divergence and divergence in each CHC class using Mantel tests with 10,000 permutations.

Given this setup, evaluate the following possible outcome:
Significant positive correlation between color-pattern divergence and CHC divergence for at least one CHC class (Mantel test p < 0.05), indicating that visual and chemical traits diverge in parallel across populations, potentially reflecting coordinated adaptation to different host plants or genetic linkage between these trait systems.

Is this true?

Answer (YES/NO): YES